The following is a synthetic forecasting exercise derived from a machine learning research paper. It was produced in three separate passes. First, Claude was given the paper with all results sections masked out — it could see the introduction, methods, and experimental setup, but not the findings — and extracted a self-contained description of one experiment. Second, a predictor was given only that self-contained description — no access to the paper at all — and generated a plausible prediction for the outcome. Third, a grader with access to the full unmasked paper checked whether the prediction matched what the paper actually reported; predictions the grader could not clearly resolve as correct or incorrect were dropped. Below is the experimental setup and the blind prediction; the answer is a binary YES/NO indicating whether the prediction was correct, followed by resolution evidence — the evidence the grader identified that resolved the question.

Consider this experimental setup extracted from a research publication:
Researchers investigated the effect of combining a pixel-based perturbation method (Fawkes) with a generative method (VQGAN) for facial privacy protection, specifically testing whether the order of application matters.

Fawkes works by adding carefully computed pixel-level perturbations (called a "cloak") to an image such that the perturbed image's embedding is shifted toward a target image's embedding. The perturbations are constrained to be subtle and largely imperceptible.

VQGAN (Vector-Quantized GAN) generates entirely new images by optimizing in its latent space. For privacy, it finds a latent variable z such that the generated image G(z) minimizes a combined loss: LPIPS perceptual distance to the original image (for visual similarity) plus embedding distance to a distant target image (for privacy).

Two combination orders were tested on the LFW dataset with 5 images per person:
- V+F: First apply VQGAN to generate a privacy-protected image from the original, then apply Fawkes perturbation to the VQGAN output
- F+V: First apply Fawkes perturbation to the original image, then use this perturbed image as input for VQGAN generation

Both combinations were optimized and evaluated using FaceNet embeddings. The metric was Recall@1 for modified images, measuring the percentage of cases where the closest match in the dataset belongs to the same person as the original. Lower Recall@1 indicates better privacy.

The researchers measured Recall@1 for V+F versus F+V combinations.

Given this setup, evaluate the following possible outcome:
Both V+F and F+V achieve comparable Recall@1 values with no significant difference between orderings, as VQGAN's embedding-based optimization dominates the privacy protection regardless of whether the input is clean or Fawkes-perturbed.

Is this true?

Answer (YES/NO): NO